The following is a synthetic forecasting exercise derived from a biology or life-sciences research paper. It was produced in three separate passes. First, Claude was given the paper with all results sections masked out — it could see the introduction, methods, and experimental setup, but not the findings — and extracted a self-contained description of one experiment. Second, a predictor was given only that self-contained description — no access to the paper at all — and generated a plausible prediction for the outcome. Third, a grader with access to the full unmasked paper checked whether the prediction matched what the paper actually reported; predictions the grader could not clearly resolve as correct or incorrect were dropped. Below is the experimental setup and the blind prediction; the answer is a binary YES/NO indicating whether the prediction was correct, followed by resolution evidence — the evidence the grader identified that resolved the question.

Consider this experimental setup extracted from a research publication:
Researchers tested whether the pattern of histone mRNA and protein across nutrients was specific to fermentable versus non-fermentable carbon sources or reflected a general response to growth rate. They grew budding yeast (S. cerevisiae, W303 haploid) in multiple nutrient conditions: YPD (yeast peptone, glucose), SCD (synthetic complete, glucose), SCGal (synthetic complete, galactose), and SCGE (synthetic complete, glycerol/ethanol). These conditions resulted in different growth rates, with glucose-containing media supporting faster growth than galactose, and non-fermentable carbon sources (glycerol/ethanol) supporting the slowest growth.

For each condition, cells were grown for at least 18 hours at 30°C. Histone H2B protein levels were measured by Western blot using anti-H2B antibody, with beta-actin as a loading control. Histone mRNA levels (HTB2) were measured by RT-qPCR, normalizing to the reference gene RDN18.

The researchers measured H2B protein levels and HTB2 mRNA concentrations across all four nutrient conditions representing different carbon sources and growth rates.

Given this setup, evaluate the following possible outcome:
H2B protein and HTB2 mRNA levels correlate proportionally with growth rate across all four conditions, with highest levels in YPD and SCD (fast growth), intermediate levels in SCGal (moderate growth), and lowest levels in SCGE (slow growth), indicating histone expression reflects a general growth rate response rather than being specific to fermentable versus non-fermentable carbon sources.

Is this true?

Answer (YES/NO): NO